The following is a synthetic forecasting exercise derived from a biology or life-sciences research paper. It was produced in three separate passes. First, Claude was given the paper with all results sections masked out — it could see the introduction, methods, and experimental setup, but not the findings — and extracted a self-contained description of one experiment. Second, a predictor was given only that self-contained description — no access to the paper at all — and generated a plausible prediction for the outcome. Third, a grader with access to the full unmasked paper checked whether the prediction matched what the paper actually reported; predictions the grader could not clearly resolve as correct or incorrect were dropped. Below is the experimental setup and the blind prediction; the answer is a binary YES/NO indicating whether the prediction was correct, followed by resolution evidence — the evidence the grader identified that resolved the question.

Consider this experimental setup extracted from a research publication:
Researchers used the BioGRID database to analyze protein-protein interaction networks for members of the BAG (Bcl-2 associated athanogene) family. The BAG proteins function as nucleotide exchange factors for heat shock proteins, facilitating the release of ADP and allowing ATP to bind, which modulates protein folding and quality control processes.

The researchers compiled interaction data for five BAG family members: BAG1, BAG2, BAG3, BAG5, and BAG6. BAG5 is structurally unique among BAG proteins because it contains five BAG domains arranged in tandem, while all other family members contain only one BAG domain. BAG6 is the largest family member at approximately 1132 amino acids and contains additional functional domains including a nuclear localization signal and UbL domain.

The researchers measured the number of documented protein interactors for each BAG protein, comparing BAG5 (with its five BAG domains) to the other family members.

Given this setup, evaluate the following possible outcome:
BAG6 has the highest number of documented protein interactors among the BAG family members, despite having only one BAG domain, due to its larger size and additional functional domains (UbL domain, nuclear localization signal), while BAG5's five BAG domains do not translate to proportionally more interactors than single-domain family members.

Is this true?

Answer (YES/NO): NO